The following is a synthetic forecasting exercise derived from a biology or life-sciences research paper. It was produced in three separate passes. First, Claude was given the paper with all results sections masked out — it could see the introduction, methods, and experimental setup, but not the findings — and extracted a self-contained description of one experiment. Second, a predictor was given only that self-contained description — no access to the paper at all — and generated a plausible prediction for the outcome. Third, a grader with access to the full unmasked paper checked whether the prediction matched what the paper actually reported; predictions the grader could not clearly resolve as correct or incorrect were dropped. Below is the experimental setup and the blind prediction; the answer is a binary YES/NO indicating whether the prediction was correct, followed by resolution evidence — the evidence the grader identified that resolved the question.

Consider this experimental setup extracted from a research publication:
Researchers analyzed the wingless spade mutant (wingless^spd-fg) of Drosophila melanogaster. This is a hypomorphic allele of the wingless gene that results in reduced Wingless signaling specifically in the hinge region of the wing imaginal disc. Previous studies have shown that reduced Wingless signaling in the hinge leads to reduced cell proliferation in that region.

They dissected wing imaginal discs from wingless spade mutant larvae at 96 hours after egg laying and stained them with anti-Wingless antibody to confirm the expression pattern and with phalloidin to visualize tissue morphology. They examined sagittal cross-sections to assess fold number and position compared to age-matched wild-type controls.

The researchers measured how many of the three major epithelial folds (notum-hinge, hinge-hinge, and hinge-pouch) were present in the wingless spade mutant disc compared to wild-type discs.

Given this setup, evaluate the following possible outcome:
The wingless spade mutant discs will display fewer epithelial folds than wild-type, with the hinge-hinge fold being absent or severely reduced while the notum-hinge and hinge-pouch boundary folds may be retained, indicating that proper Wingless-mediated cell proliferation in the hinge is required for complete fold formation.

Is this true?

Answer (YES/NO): NO